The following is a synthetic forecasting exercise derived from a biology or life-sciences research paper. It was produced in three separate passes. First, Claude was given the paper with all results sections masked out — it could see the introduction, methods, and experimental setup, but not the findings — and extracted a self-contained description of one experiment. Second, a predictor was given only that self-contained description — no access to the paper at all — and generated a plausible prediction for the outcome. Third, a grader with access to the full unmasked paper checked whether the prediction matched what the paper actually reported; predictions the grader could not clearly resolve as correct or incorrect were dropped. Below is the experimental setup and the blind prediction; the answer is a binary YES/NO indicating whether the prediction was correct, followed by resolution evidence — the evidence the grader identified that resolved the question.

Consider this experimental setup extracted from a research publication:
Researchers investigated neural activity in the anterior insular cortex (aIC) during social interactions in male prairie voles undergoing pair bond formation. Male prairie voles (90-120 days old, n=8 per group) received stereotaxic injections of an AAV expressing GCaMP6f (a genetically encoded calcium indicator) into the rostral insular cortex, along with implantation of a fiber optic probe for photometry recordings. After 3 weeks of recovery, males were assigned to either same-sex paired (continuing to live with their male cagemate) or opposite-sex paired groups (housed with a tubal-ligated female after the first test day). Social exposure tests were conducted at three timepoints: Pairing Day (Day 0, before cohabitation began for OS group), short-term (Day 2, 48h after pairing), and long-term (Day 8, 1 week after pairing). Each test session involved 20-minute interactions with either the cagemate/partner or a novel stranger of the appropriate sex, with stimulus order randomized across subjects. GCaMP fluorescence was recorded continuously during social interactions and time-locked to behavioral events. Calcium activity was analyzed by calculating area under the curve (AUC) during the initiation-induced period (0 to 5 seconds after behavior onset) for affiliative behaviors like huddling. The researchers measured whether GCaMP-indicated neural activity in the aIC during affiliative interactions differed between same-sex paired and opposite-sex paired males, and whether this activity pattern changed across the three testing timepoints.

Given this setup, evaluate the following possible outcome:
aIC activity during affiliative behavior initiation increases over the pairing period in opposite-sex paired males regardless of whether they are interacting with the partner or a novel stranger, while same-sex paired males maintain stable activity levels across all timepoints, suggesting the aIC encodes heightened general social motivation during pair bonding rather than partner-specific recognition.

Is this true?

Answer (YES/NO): NO